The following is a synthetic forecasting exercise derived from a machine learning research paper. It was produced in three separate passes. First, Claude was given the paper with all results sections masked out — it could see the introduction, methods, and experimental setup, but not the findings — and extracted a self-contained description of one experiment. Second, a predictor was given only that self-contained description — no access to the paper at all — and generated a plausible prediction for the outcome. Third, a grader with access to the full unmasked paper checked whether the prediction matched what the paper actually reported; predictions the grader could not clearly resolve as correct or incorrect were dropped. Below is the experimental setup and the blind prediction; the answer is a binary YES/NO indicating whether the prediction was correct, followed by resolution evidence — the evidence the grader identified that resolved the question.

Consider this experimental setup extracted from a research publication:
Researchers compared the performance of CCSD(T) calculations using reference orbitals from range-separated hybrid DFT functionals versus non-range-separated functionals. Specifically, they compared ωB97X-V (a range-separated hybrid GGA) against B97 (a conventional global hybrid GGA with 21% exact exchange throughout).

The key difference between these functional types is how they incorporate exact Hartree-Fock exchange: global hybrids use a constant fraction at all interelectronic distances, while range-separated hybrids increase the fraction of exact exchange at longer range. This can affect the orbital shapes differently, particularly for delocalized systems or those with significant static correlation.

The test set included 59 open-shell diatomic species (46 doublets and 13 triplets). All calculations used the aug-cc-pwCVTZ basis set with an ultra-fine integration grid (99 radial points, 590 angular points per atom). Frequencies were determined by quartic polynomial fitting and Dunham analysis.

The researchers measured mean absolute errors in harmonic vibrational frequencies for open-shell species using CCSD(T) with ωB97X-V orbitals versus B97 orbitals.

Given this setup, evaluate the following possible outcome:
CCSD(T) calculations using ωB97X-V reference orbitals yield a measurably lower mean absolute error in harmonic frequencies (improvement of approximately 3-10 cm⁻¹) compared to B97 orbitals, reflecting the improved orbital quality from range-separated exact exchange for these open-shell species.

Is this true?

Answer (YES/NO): NO